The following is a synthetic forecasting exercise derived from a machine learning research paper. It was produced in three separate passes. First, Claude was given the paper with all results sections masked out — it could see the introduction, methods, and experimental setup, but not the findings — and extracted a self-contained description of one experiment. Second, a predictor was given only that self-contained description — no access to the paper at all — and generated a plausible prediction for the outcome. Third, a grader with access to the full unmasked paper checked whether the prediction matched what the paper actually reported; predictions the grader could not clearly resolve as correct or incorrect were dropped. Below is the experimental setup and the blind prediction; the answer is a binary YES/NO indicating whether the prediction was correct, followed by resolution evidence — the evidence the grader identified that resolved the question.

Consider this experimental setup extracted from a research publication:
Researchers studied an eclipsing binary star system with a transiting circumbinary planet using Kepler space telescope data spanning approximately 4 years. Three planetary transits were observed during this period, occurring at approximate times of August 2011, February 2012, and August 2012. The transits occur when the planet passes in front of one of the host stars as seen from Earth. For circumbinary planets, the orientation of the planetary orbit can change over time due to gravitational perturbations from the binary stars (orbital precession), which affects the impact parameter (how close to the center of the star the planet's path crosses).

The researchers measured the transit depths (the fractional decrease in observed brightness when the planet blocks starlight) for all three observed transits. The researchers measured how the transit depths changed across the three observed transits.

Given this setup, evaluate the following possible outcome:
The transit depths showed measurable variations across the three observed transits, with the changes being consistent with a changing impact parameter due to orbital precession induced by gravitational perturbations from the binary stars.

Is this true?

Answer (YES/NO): YES